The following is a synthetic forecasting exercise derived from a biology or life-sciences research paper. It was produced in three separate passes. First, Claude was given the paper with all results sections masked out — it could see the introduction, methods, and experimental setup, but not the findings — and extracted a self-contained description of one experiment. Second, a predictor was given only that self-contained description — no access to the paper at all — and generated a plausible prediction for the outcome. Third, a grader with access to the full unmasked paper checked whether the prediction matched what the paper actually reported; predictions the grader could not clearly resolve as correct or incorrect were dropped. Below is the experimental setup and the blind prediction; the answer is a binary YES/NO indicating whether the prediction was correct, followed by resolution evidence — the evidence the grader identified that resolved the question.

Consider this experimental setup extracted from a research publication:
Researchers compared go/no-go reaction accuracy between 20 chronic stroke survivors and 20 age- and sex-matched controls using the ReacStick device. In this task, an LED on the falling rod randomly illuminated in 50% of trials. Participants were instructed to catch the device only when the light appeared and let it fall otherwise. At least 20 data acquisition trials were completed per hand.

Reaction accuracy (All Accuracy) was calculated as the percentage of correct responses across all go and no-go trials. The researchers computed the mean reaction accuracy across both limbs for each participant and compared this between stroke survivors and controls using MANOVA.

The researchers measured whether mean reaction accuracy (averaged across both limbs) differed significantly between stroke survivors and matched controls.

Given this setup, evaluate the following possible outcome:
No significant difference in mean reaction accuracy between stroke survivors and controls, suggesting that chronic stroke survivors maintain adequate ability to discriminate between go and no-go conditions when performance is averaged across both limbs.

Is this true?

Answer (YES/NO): YES